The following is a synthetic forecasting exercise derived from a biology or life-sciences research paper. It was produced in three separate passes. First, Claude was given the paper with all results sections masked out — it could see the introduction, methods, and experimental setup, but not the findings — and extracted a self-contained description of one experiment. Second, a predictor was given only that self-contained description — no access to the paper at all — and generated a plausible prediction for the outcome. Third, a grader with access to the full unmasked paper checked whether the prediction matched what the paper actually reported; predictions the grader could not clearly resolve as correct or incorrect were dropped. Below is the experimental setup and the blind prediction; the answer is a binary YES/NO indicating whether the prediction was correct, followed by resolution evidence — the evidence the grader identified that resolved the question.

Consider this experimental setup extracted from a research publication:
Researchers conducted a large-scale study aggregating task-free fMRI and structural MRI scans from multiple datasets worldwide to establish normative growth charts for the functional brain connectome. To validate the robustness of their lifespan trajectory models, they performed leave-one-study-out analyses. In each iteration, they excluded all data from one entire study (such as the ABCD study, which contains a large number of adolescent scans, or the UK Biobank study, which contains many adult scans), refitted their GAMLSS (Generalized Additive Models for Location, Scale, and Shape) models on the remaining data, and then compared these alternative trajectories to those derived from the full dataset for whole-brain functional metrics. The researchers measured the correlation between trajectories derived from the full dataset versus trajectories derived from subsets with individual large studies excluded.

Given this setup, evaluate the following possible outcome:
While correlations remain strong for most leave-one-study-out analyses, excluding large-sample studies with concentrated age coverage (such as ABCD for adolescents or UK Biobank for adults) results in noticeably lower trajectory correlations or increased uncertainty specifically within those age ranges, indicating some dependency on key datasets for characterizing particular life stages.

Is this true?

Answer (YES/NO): NO